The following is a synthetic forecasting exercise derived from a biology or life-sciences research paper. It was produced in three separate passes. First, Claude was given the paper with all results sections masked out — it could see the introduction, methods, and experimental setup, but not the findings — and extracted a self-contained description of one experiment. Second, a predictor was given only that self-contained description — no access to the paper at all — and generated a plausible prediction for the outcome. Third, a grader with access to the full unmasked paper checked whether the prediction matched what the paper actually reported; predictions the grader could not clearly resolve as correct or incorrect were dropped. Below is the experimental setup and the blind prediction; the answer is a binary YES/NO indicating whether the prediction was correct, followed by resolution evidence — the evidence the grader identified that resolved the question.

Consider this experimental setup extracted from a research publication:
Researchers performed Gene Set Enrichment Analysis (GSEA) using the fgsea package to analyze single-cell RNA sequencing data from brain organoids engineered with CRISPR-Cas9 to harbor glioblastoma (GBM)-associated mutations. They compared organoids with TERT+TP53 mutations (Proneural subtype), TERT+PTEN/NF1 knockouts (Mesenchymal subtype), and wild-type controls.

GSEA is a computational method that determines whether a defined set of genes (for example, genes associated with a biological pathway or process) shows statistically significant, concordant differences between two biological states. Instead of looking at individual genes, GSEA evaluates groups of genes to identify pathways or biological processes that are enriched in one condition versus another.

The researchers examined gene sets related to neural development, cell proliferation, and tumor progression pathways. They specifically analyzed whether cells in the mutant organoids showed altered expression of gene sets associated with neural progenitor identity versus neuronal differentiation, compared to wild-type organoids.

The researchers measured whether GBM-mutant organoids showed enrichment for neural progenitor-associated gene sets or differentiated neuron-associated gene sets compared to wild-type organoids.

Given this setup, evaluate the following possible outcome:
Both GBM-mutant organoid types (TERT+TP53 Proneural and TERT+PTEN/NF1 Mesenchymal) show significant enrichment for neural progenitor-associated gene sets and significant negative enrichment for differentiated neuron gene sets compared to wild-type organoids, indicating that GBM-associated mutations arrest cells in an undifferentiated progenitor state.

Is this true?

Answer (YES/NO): NO